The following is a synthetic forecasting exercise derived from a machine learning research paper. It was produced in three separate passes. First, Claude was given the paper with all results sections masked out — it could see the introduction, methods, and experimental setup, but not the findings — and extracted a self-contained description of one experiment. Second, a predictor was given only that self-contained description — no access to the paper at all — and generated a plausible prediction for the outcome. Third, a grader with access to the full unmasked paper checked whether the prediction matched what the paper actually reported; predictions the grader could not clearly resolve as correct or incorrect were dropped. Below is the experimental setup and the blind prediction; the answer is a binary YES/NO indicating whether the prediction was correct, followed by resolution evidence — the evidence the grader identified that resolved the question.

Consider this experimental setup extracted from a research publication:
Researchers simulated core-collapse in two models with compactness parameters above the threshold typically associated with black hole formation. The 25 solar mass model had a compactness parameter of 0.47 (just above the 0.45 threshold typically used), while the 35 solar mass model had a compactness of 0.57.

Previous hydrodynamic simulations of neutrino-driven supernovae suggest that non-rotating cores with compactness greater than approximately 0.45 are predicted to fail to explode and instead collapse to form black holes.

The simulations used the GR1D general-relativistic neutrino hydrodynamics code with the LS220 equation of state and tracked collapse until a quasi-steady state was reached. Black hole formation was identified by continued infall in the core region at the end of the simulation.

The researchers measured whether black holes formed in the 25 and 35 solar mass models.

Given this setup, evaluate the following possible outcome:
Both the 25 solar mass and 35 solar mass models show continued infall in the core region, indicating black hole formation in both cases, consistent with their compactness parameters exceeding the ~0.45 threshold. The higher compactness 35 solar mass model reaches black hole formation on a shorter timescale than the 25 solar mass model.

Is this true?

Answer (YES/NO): NO